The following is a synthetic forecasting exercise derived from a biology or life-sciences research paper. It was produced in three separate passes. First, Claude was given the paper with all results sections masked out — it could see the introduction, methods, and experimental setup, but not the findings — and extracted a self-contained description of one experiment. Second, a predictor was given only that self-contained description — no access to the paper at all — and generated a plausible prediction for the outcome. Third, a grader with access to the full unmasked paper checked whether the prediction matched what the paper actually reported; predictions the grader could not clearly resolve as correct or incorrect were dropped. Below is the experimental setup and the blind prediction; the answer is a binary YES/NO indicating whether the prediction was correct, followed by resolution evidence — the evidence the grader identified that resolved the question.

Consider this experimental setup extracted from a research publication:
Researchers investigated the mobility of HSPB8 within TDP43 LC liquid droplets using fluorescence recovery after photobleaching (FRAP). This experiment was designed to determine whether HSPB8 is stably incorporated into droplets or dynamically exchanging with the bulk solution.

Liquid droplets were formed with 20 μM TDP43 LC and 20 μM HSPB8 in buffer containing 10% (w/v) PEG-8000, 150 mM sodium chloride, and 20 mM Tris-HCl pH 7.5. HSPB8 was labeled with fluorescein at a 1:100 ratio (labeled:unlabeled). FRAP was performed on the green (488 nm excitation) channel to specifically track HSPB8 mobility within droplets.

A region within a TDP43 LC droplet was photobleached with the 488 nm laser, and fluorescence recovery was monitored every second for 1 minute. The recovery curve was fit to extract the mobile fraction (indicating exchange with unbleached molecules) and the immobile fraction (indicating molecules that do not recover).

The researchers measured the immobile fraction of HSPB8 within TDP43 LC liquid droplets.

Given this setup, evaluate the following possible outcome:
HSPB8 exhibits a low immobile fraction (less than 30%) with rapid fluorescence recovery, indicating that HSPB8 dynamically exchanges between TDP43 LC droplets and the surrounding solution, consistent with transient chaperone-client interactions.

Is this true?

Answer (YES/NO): NO